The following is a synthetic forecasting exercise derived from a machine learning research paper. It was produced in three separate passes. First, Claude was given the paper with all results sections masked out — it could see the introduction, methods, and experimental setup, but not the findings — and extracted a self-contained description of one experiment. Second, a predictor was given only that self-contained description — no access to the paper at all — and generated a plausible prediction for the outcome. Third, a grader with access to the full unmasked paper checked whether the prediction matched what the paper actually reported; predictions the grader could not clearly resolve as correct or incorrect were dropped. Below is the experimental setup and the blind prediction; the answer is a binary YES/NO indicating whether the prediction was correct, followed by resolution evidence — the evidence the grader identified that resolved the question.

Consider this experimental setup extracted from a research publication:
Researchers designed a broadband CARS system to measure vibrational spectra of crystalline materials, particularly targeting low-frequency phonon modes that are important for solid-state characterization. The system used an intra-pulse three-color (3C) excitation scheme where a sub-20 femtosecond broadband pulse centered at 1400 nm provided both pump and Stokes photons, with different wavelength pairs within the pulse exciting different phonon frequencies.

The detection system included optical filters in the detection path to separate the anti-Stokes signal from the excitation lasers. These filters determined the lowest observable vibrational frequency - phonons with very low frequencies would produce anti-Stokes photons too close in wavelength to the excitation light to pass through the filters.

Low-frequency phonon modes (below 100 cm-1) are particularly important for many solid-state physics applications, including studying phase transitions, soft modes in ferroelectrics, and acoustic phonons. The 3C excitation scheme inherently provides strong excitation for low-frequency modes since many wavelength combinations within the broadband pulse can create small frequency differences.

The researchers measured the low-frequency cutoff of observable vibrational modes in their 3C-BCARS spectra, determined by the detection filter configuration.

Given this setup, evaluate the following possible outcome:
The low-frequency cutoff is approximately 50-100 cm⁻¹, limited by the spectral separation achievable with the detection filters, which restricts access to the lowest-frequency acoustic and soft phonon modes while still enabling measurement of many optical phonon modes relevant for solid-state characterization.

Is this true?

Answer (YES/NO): NO